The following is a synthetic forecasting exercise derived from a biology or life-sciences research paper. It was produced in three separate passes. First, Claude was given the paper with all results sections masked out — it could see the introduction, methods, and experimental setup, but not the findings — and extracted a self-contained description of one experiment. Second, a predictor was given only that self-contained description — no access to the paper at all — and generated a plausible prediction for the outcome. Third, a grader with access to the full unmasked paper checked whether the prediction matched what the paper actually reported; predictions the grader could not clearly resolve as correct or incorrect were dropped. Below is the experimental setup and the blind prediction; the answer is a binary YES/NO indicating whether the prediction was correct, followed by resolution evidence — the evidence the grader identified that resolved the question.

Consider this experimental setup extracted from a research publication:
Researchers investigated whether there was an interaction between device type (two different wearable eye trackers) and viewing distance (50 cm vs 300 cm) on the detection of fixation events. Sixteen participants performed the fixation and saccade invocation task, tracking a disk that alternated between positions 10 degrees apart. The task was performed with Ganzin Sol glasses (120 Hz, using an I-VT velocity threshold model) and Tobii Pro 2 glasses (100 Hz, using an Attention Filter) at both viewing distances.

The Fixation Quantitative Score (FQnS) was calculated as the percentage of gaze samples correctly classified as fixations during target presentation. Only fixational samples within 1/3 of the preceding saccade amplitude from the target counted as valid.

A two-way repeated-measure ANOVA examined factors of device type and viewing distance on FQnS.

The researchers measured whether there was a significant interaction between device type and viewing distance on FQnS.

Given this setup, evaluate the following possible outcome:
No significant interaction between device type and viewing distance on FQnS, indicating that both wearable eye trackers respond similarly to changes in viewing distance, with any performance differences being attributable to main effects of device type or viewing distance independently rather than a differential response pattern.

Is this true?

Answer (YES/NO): YES